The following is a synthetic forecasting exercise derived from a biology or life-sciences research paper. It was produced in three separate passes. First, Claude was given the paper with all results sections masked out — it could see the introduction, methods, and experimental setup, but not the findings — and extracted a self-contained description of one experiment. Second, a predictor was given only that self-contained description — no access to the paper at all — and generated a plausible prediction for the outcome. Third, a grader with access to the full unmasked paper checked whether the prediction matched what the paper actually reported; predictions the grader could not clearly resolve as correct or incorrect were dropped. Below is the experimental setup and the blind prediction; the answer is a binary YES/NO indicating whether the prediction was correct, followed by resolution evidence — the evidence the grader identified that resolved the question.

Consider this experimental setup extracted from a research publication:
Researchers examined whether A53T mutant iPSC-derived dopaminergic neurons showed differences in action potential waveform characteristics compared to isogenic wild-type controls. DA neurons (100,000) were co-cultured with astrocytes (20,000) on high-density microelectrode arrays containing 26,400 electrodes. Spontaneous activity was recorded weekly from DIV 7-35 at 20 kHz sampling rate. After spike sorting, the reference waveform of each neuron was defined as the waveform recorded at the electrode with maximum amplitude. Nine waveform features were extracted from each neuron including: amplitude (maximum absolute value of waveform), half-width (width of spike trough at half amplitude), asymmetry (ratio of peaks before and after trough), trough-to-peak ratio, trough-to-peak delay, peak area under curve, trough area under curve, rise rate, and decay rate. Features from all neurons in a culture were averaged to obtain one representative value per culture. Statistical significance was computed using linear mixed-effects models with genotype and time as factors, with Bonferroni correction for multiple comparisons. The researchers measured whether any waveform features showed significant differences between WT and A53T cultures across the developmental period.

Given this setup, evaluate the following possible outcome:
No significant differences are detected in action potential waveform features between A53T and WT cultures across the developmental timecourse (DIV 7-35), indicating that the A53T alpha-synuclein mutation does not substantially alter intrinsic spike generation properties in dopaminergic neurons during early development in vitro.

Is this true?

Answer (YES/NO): NO